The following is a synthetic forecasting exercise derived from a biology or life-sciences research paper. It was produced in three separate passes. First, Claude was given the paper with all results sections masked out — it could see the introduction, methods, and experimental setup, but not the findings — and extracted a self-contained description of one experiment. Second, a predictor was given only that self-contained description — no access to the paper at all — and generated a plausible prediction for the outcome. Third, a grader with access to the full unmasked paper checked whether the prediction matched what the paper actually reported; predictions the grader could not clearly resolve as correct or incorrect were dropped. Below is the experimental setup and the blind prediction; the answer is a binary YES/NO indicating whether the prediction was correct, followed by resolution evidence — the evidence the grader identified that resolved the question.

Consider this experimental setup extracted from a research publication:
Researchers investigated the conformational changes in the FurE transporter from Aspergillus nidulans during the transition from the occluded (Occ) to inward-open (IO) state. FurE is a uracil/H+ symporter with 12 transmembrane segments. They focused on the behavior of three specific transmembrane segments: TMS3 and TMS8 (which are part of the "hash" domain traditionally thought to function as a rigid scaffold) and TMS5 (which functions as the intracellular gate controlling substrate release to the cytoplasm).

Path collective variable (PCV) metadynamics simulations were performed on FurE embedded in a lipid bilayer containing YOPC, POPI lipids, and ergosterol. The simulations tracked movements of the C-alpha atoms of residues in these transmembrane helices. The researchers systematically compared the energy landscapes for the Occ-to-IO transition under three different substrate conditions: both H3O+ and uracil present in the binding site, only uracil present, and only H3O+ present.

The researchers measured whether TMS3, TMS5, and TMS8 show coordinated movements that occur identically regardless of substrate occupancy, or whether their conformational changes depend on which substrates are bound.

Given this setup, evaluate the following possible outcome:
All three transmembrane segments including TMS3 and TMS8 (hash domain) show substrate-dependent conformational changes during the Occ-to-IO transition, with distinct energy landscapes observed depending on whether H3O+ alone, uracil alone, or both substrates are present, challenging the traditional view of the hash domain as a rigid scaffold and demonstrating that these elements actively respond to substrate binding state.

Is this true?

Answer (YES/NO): YES